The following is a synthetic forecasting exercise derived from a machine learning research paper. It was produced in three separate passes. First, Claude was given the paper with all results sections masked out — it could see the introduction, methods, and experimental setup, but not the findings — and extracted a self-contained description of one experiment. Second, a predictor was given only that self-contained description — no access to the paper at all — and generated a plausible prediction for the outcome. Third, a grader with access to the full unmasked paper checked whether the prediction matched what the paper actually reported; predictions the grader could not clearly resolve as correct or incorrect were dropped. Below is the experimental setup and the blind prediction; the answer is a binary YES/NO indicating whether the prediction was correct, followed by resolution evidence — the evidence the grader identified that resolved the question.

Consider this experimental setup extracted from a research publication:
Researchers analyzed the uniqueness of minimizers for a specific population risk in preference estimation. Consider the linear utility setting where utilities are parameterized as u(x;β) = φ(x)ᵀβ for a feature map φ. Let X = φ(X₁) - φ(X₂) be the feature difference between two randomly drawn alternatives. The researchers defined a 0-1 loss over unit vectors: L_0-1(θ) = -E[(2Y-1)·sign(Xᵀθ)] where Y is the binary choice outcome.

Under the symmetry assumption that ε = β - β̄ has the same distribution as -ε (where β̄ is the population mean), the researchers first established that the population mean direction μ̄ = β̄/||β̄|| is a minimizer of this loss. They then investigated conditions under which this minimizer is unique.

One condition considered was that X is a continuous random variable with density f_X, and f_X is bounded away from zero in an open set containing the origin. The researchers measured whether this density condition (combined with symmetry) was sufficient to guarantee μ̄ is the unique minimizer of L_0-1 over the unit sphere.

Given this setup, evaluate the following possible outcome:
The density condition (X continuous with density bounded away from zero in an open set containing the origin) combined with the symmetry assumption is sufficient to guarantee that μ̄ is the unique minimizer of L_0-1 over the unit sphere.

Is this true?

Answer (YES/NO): YES